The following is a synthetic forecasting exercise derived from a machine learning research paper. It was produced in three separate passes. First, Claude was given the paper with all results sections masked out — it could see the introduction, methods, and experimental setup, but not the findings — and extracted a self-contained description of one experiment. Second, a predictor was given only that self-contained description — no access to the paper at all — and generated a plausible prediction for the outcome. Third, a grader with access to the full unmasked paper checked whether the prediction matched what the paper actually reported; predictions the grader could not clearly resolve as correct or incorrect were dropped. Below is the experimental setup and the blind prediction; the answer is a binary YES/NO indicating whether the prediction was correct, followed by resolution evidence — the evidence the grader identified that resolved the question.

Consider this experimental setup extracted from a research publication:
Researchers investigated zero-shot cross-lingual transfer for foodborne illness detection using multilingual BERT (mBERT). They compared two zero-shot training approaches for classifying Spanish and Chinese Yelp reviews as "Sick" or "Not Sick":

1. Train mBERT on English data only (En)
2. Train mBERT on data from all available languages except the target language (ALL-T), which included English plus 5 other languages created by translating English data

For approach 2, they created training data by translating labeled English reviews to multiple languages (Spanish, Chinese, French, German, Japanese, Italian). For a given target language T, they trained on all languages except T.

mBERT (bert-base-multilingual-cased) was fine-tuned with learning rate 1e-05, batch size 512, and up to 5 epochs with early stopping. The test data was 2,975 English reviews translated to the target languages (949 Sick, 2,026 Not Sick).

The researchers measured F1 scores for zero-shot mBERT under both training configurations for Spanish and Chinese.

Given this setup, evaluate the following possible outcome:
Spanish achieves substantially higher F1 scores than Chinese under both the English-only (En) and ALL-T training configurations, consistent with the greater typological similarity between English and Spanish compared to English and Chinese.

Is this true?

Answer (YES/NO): NO